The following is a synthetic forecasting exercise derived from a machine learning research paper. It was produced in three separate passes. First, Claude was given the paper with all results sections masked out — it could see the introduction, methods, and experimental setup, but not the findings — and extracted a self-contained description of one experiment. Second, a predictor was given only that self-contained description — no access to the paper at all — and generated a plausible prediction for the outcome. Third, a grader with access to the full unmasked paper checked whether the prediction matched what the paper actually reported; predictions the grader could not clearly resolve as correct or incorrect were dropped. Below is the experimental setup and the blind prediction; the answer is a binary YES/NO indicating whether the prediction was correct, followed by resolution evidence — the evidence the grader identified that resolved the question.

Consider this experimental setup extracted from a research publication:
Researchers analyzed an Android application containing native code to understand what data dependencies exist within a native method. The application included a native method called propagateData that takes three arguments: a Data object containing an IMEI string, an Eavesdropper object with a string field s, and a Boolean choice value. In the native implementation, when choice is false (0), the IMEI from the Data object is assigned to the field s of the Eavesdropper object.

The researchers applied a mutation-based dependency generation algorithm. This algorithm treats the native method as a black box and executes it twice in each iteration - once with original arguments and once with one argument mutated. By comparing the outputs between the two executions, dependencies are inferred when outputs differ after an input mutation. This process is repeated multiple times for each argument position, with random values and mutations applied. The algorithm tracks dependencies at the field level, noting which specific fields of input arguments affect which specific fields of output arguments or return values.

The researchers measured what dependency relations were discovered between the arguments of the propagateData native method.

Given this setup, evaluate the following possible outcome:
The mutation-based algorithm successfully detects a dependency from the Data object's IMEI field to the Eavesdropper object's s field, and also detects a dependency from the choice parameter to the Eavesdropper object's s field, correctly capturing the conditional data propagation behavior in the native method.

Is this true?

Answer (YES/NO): YES